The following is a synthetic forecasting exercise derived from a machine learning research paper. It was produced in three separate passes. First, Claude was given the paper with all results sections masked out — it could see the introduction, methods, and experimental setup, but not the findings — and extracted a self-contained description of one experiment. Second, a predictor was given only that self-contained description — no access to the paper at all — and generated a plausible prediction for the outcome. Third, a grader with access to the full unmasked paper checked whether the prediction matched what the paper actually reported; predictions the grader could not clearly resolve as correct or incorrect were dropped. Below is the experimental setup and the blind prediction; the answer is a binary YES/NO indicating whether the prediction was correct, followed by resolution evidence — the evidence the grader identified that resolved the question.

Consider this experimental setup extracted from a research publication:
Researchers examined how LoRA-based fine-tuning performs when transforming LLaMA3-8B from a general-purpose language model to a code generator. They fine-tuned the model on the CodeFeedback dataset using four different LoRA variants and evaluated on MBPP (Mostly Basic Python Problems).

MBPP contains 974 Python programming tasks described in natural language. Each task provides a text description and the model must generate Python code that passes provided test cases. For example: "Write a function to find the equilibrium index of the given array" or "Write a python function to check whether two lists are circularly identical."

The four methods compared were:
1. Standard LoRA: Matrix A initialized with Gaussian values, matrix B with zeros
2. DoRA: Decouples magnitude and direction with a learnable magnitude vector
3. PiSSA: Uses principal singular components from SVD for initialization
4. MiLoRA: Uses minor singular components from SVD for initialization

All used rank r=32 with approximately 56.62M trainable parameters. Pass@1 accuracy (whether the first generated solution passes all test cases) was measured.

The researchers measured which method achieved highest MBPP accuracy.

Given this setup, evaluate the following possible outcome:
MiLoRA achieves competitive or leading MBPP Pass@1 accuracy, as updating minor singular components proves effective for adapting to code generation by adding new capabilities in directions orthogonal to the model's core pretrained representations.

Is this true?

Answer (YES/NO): YES